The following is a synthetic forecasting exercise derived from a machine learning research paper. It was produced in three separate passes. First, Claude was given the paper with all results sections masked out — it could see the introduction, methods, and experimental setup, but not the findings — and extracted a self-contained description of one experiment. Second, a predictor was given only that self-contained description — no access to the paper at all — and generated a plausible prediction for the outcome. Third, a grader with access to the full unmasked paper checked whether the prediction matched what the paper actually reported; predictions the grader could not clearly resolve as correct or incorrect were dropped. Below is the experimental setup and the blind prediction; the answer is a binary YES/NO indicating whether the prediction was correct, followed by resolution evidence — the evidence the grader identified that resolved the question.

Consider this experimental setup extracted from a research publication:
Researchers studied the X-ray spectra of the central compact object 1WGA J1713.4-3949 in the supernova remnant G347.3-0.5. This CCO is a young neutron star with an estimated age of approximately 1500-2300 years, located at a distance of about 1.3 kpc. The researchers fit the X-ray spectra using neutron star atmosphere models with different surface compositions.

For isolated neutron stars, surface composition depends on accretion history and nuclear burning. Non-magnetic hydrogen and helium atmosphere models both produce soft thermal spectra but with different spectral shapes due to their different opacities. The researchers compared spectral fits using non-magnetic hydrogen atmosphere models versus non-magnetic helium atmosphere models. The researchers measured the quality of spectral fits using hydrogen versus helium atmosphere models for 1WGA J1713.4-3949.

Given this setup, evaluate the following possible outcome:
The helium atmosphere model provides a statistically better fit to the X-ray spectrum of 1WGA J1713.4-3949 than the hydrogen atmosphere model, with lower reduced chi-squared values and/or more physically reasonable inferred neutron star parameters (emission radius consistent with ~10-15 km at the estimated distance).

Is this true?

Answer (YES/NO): NO